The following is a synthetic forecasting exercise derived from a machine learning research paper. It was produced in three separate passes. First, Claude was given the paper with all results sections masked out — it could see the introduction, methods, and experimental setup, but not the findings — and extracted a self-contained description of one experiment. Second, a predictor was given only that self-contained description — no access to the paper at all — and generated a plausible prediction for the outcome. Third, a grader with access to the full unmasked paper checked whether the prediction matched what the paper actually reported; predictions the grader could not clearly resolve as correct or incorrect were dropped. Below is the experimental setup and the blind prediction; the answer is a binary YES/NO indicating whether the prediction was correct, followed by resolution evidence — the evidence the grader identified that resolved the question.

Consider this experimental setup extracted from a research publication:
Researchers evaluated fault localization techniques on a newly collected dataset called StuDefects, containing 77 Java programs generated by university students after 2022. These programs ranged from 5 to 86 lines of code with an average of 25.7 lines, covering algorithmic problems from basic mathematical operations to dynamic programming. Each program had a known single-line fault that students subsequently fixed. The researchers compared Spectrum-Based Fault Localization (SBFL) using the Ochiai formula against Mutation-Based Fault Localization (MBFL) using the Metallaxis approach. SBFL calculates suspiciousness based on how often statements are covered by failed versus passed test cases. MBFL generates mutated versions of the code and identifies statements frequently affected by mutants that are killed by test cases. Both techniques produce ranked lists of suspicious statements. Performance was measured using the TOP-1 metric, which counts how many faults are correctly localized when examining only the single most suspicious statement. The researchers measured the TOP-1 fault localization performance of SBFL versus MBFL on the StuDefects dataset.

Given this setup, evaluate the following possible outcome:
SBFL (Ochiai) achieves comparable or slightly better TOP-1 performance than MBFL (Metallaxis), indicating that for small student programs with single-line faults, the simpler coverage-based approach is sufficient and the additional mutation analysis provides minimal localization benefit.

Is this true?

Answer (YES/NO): NO